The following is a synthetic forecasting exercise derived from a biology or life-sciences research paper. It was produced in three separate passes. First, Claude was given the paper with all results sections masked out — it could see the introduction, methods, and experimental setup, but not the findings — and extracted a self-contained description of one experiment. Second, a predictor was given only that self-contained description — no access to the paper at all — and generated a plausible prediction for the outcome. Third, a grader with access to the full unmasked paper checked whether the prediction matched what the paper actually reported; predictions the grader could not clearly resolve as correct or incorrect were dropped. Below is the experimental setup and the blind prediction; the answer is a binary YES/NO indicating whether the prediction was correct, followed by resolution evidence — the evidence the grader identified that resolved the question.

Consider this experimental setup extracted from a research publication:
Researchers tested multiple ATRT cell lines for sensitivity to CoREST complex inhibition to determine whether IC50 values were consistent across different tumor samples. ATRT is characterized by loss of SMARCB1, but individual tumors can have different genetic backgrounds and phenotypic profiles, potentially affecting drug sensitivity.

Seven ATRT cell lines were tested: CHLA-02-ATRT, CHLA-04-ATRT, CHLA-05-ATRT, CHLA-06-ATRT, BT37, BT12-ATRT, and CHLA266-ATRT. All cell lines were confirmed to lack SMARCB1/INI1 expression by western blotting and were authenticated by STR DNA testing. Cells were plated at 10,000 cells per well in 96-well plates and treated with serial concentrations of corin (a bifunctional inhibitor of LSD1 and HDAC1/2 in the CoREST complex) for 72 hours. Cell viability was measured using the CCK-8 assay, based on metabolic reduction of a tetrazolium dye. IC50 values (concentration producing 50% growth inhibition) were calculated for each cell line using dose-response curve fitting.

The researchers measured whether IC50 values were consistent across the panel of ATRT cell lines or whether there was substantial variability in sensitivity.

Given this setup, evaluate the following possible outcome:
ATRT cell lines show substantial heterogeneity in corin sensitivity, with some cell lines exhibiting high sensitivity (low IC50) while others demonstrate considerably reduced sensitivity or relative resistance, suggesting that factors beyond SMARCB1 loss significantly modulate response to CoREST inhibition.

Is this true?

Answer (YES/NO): YES